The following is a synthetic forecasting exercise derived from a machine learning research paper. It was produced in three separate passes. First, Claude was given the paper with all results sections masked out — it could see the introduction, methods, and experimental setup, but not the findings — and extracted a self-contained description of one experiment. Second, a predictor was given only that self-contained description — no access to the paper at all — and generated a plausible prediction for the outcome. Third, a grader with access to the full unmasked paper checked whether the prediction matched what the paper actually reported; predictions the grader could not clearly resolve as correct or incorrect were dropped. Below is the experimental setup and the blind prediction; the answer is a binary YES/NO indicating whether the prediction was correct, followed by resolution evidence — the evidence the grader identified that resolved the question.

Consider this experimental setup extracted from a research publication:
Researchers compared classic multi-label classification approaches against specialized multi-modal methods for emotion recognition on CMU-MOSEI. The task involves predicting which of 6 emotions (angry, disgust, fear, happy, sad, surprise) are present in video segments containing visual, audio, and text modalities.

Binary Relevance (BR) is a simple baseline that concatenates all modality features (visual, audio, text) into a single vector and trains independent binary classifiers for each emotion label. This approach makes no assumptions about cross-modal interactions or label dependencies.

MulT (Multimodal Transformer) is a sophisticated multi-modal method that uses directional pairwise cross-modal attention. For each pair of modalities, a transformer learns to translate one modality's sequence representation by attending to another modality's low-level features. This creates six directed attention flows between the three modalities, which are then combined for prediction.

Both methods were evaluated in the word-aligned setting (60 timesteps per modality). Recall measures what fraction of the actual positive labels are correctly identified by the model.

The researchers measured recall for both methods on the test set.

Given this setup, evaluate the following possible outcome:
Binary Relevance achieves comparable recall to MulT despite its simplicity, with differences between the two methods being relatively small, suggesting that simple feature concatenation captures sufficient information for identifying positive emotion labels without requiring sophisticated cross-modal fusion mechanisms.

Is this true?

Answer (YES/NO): NO